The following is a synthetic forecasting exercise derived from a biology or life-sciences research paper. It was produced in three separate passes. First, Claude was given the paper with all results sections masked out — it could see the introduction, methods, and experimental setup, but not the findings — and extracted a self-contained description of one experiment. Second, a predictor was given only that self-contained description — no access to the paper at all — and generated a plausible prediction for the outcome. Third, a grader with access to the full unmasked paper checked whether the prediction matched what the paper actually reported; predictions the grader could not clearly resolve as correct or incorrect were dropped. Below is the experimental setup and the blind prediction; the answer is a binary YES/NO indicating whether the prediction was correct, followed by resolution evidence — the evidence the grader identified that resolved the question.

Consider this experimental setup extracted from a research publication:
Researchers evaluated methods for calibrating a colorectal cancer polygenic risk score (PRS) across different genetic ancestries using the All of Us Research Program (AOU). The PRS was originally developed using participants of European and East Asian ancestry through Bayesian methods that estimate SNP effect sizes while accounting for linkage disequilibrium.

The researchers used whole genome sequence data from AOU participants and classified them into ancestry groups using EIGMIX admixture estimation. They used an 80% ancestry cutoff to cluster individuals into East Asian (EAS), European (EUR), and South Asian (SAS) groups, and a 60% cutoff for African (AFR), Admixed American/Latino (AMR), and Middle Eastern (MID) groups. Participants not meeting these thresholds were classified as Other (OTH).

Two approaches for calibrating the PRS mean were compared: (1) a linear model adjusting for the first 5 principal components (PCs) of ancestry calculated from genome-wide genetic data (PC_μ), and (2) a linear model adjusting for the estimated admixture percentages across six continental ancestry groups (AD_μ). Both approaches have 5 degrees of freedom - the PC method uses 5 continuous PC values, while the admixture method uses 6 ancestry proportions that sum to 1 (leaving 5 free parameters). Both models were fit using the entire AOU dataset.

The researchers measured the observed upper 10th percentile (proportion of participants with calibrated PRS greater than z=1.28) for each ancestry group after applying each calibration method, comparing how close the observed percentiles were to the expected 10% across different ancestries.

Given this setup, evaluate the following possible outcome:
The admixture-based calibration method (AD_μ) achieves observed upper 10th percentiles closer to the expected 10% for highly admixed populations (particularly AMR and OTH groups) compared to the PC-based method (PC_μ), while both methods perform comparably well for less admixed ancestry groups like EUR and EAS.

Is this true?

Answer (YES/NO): NO